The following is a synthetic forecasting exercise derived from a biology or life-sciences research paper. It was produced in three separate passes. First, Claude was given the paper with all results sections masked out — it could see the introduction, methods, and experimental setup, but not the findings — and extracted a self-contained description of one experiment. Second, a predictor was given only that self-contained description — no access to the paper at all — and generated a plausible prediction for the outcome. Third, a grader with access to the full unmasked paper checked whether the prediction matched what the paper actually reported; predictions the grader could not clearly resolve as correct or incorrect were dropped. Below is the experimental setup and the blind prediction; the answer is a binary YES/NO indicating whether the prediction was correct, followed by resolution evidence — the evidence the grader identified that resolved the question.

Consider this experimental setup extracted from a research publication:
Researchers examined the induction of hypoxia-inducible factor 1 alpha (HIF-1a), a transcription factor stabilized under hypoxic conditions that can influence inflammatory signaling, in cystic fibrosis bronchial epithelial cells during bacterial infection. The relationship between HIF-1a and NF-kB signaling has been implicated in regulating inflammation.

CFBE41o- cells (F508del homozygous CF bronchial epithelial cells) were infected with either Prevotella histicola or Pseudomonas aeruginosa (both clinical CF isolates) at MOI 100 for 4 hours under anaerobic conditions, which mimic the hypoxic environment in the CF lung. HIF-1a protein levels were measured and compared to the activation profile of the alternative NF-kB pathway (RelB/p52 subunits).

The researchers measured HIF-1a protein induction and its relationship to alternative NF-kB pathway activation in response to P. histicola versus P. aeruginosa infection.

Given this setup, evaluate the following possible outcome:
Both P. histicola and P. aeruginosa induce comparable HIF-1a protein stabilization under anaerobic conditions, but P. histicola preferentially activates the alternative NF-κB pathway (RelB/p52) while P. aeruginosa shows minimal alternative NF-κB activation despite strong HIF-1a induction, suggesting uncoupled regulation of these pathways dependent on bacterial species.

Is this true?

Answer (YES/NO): NO